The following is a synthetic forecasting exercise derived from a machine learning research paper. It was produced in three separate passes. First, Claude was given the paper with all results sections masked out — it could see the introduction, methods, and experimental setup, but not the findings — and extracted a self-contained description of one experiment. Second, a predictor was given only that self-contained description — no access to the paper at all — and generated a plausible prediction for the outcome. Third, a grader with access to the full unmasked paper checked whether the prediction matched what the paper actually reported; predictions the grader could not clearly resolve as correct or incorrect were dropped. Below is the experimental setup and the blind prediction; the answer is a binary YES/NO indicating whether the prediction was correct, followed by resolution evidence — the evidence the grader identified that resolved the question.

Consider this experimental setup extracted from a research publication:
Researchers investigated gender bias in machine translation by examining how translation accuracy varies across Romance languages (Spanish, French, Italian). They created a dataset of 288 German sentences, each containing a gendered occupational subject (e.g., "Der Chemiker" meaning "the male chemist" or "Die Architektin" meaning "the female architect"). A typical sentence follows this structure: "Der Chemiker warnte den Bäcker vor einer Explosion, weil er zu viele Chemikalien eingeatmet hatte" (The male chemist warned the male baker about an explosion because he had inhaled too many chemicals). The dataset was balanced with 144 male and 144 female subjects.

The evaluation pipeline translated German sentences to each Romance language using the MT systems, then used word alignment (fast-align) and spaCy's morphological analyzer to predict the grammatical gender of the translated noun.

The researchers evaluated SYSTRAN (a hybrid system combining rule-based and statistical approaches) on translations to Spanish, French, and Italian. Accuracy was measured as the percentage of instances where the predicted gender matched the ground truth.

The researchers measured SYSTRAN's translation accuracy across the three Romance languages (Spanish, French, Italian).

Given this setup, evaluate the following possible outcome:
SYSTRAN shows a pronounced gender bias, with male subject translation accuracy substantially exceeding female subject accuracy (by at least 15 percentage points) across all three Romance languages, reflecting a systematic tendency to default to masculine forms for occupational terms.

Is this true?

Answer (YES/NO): NO